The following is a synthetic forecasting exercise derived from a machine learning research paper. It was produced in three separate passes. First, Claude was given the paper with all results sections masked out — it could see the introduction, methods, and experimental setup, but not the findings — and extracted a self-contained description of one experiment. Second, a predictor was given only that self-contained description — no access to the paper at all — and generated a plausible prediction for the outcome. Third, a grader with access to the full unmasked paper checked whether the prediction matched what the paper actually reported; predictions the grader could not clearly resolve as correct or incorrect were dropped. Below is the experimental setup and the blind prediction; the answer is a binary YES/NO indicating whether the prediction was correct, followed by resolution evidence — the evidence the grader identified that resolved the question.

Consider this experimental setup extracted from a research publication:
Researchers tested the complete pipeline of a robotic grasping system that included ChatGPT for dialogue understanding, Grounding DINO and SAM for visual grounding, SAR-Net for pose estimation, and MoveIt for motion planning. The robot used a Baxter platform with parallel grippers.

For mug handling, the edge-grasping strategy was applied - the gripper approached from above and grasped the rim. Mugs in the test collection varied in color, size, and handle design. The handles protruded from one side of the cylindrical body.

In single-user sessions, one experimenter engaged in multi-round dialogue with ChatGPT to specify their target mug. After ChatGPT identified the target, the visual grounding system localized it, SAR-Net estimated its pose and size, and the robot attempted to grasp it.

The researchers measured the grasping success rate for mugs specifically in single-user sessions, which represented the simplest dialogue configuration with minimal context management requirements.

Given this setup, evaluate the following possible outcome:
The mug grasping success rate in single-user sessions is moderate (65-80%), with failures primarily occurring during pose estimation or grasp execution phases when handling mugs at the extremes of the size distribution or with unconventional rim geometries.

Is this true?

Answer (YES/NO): NO